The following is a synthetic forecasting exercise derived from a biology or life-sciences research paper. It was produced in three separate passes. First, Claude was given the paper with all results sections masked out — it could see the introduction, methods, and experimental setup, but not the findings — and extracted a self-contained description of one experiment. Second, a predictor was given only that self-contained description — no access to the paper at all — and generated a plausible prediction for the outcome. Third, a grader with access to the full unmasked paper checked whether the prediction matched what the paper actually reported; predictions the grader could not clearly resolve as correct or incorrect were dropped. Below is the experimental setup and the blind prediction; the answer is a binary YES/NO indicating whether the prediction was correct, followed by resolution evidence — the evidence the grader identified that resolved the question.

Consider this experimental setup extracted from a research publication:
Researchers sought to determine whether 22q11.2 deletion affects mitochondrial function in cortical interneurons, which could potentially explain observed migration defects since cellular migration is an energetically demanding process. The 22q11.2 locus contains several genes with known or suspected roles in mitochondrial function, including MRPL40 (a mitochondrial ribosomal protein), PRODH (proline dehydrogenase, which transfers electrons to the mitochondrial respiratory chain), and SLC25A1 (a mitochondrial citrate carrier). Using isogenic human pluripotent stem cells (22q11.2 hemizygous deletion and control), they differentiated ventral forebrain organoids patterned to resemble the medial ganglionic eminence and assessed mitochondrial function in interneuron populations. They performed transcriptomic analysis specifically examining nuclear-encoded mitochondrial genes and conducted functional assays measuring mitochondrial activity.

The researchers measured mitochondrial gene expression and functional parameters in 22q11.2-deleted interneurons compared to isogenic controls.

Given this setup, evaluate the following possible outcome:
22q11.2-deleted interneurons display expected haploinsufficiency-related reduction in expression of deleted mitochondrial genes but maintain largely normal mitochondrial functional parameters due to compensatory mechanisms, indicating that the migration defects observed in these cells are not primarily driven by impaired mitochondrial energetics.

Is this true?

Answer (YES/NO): NO